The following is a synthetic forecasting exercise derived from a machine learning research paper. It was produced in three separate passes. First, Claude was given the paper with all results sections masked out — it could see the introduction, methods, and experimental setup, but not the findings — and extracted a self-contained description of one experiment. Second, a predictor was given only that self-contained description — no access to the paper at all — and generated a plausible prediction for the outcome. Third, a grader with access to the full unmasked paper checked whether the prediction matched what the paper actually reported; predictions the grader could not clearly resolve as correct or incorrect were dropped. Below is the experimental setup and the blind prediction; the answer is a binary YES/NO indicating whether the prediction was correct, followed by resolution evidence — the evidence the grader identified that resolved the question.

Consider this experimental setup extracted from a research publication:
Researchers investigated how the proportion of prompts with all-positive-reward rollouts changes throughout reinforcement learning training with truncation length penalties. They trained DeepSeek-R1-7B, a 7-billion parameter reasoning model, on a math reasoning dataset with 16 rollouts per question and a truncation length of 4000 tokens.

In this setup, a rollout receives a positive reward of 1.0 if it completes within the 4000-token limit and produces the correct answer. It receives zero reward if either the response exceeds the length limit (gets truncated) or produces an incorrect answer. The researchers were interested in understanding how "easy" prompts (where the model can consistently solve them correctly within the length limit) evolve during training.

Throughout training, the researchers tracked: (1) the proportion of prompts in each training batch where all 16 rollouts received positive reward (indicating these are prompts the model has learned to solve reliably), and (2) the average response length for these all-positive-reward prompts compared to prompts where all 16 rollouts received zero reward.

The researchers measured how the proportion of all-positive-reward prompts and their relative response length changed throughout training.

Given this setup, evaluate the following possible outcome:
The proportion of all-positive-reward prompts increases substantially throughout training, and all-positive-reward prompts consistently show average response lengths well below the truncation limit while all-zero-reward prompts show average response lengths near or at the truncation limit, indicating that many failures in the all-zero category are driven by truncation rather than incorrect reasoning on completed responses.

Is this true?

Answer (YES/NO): YES